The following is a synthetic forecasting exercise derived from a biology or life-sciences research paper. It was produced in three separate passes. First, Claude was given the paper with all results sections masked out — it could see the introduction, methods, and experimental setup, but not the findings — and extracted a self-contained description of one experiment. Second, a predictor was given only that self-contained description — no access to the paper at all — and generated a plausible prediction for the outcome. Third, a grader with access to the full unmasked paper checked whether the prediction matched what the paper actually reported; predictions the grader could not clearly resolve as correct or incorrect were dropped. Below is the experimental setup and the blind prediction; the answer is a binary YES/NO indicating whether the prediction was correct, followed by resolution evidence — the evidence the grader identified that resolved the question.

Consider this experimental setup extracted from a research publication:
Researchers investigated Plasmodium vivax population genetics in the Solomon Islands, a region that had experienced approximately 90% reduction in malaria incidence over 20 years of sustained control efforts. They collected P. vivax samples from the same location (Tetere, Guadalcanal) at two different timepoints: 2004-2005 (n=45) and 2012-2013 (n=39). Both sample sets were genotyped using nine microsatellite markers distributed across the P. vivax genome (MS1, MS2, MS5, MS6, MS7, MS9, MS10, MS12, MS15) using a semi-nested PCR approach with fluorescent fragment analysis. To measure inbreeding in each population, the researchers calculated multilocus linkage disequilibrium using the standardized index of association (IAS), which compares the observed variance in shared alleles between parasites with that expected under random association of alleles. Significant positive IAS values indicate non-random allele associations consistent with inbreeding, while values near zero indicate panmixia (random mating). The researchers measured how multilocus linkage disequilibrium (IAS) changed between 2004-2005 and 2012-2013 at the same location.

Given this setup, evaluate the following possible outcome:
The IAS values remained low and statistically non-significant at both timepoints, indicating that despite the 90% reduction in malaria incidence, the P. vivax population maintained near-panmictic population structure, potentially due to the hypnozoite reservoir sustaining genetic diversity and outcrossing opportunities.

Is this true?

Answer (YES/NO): NO